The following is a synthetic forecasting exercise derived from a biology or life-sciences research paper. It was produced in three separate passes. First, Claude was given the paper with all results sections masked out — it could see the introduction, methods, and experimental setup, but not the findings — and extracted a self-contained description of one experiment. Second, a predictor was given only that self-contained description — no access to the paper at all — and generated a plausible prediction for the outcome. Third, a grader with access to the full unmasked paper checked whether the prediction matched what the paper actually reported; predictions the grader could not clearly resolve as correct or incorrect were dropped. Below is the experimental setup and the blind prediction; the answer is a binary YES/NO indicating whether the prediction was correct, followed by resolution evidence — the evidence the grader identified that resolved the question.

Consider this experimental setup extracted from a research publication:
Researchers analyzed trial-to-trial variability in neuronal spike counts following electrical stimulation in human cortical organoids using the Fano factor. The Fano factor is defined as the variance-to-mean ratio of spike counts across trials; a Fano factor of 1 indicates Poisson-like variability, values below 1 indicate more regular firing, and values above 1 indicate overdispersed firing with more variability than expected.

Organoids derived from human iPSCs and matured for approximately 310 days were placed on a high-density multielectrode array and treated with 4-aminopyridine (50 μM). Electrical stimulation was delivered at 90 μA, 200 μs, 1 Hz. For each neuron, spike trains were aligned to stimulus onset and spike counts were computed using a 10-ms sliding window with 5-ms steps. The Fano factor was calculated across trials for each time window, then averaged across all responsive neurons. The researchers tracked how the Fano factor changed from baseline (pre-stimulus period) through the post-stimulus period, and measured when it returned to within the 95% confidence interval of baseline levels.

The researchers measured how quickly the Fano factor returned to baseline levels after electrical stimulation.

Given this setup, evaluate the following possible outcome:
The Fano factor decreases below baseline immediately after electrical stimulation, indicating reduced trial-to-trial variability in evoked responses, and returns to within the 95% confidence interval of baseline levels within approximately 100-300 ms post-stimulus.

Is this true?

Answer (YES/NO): YES